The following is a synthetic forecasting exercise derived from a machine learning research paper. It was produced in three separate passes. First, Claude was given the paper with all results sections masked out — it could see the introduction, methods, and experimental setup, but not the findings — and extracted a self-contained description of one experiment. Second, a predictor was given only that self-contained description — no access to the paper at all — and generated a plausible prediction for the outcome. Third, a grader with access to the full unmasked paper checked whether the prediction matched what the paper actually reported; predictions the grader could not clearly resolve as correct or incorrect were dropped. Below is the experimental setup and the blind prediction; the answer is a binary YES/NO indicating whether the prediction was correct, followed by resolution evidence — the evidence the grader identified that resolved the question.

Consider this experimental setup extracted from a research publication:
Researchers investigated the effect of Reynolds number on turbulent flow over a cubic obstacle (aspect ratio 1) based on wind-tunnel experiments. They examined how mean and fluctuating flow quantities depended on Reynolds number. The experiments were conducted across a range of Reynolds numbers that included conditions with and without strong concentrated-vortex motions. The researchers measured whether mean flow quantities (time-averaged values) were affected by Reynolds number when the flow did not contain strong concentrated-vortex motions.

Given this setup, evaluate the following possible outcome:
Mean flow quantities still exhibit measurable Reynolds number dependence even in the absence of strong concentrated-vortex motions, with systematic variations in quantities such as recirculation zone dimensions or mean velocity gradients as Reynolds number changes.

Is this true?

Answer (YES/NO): NO